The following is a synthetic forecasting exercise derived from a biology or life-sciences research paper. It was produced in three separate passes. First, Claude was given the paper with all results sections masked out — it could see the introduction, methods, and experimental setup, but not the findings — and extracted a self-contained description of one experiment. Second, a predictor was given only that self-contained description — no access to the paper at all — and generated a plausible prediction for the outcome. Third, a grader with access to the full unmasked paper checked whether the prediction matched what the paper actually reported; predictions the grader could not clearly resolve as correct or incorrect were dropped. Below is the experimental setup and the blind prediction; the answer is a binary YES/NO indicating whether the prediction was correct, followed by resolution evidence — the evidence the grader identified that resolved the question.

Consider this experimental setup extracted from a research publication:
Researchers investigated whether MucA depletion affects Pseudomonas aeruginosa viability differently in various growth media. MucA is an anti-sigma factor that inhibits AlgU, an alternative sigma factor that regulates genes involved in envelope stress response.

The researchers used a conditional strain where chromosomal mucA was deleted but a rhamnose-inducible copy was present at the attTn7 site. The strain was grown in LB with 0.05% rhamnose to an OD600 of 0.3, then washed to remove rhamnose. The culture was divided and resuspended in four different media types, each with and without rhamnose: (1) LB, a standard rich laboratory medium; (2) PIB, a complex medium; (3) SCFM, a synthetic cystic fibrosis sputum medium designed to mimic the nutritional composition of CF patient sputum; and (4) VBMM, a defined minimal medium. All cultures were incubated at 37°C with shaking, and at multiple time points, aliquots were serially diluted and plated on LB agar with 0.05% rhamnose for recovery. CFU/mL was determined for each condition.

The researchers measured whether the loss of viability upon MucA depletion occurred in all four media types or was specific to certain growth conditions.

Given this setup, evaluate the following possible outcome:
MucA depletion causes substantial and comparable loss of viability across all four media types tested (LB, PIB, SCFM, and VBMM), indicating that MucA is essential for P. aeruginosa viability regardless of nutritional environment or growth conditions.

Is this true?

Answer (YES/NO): YES